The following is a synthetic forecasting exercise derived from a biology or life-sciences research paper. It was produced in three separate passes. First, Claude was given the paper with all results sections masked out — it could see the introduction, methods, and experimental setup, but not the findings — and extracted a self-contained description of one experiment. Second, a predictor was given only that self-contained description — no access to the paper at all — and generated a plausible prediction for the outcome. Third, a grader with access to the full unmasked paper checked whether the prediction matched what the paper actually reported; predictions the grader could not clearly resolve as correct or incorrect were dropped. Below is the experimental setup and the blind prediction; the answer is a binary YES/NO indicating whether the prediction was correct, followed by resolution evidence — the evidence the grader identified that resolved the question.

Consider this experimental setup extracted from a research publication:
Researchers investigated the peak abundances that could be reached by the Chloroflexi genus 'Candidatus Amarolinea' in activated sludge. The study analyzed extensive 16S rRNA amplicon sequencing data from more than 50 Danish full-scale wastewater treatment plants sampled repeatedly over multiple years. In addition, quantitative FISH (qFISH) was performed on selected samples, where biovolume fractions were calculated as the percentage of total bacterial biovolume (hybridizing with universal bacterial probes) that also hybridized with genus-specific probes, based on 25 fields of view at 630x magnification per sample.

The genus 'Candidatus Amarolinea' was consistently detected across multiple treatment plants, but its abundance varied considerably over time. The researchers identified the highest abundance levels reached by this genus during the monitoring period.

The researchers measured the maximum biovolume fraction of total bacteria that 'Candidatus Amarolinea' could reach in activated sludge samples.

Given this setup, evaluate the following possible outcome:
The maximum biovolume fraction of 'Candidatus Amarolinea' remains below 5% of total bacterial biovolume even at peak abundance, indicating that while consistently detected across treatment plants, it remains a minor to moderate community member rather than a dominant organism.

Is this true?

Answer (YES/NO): NO